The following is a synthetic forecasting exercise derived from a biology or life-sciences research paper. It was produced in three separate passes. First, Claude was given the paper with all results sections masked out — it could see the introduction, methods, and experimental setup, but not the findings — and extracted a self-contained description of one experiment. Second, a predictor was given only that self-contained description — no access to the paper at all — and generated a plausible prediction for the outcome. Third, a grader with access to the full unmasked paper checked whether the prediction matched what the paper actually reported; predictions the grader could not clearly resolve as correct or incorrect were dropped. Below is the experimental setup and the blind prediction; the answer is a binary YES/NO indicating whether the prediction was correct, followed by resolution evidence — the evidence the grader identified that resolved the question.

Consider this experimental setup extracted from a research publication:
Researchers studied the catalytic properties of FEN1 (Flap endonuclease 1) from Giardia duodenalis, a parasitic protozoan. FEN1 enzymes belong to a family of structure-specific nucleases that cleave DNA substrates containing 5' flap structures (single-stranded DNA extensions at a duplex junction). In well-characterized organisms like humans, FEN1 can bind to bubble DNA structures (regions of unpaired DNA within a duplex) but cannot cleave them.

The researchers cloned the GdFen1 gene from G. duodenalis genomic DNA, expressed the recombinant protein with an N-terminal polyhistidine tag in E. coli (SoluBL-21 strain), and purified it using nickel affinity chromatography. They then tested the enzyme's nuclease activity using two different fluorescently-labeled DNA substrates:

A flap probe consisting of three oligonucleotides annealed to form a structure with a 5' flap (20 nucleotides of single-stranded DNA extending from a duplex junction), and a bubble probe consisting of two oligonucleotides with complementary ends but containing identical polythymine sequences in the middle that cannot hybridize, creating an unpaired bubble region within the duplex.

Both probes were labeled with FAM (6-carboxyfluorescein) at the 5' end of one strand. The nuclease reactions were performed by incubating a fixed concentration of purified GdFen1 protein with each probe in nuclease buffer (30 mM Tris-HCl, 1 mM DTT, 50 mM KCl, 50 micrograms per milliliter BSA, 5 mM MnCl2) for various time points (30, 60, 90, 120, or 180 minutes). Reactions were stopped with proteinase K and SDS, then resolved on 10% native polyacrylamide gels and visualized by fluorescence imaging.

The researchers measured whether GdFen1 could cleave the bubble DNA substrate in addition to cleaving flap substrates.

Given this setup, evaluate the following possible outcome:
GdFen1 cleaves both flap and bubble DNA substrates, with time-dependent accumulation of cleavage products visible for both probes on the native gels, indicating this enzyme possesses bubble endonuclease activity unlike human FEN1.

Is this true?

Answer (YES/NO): YES